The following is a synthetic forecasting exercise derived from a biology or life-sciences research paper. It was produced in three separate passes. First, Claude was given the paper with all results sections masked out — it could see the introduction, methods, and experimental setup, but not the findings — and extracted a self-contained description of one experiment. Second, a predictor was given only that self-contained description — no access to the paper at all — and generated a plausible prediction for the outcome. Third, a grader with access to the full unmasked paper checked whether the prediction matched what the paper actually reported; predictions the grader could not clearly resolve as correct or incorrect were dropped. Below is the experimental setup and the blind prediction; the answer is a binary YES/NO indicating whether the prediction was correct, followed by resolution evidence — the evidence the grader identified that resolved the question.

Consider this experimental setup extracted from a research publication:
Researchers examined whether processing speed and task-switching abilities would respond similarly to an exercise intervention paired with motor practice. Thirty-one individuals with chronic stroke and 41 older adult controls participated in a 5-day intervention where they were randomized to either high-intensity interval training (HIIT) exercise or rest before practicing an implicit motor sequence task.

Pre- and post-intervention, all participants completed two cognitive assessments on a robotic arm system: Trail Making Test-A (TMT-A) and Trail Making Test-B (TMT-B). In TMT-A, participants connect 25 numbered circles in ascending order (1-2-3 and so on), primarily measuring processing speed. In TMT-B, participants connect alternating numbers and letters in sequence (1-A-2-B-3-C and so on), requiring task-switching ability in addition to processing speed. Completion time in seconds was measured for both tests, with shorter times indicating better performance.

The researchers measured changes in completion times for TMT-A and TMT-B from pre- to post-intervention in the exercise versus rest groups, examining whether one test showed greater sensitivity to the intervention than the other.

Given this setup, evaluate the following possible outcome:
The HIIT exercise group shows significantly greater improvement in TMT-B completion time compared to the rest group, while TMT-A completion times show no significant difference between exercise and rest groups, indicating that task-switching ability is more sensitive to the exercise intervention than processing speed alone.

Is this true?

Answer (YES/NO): NO